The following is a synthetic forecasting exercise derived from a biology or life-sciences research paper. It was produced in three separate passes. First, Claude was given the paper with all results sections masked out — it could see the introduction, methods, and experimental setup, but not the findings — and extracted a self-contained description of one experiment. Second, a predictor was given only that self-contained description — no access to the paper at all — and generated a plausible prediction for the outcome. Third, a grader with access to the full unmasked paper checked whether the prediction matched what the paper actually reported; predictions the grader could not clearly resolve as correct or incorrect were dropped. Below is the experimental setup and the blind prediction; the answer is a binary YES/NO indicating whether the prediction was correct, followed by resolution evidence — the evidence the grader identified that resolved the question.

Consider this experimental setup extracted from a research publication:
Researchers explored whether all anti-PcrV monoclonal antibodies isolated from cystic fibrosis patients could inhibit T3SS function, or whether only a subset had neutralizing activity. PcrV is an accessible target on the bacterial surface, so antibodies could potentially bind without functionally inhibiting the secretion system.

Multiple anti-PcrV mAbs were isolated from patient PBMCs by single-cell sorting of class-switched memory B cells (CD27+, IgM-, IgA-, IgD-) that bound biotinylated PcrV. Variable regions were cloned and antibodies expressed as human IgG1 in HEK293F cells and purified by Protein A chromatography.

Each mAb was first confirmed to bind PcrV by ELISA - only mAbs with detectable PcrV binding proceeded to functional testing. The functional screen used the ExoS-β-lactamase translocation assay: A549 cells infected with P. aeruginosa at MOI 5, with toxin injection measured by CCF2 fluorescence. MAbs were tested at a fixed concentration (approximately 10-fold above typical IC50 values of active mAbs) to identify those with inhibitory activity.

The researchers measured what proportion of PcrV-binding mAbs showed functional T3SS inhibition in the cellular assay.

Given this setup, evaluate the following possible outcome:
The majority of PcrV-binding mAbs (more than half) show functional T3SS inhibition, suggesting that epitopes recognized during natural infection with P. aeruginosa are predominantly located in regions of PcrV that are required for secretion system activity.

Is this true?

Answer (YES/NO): NO